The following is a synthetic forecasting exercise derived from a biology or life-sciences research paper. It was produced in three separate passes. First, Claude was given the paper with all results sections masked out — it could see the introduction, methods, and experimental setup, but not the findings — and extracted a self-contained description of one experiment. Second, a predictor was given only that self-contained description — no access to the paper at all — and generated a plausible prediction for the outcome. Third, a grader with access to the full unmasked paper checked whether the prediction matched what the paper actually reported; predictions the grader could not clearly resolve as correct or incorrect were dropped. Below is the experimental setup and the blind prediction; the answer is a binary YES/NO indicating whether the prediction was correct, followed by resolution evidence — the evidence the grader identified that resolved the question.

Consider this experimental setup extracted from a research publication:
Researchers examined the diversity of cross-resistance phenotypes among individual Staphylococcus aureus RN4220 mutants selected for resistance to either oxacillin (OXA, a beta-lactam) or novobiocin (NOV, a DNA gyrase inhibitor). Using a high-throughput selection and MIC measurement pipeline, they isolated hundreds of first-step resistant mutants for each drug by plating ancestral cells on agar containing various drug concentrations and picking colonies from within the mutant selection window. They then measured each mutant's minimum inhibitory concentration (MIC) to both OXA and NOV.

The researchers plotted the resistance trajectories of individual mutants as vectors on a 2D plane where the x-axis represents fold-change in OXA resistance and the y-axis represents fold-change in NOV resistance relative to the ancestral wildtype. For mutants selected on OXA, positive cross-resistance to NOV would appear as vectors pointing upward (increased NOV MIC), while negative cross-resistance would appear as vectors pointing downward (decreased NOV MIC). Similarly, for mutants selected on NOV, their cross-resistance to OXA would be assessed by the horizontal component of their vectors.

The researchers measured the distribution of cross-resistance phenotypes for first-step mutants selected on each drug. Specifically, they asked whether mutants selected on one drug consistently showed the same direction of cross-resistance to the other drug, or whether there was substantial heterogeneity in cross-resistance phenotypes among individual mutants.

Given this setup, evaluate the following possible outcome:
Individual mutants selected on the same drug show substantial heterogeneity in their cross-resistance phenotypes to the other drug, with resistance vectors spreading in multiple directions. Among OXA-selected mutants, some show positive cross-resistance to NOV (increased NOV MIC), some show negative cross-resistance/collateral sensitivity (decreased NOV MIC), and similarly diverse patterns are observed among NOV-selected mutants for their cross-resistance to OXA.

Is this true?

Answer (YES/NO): YES